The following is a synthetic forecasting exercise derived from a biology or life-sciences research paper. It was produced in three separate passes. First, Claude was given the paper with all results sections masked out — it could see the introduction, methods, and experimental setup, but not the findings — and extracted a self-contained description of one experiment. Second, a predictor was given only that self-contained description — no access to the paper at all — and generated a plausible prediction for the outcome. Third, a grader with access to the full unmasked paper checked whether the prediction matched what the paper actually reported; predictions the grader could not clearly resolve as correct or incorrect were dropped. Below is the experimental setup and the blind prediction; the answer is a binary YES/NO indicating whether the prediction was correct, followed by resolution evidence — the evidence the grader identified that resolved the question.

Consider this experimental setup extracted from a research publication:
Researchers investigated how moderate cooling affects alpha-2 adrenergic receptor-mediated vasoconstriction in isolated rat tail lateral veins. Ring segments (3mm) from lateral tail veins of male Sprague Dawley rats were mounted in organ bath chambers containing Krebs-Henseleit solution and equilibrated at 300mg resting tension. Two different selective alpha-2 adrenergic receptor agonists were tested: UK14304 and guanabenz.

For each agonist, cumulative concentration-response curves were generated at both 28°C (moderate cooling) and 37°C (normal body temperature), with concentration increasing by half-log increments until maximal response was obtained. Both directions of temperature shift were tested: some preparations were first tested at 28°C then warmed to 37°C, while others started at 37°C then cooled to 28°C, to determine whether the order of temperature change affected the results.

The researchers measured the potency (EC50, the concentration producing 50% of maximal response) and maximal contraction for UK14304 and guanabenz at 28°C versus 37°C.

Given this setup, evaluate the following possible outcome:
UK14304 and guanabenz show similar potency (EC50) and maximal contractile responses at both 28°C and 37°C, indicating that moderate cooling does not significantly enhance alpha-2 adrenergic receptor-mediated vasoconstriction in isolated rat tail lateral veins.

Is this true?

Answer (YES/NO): NO